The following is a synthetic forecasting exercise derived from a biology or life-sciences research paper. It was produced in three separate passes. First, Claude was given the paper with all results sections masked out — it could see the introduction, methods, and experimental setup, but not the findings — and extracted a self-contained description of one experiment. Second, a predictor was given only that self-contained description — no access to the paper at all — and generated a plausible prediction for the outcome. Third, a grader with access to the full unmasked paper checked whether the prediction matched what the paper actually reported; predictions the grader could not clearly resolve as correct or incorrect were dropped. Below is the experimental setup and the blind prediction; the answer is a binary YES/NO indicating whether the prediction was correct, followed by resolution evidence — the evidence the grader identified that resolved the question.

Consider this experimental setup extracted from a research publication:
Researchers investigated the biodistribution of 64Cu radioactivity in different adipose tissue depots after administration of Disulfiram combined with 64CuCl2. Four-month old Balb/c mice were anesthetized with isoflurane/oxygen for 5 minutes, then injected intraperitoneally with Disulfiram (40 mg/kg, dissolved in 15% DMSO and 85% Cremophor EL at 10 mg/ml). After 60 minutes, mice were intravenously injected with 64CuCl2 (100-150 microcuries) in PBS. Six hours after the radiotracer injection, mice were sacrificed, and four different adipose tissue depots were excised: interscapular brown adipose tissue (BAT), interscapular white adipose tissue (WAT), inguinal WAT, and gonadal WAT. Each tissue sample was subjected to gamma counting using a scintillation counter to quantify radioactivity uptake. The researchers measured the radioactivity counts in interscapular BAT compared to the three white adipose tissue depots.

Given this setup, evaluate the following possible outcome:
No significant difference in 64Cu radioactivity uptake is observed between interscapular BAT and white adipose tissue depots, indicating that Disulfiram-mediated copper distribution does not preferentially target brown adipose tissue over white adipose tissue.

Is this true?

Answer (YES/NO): NO